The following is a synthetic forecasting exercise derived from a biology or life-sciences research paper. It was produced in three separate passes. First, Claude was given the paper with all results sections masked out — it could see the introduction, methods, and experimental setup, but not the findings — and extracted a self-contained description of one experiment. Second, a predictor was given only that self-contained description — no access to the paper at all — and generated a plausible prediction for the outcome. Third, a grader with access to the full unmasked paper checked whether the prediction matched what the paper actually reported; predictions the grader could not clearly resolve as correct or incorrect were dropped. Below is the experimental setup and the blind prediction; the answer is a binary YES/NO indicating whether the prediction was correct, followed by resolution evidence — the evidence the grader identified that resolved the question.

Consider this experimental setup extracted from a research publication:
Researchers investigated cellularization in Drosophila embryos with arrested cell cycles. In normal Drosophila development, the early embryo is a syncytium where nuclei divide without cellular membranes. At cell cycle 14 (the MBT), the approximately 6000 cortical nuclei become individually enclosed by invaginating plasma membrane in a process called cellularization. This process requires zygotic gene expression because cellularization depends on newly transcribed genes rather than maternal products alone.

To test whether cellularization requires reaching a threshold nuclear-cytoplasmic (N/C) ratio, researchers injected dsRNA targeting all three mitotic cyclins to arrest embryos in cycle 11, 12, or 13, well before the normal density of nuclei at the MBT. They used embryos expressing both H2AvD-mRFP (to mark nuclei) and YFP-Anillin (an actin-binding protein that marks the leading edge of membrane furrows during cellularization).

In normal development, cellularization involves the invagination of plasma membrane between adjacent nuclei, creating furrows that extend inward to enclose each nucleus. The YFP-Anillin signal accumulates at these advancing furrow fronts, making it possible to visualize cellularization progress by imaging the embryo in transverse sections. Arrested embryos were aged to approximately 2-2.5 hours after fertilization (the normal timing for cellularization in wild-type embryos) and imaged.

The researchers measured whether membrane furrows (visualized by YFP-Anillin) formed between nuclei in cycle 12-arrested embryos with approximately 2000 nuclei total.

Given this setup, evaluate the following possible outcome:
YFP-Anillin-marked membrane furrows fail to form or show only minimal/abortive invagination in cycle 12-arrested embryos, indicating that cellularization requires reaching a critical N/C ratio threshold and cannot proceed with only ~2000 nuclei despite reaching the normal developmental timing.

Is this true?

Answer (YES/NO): NO